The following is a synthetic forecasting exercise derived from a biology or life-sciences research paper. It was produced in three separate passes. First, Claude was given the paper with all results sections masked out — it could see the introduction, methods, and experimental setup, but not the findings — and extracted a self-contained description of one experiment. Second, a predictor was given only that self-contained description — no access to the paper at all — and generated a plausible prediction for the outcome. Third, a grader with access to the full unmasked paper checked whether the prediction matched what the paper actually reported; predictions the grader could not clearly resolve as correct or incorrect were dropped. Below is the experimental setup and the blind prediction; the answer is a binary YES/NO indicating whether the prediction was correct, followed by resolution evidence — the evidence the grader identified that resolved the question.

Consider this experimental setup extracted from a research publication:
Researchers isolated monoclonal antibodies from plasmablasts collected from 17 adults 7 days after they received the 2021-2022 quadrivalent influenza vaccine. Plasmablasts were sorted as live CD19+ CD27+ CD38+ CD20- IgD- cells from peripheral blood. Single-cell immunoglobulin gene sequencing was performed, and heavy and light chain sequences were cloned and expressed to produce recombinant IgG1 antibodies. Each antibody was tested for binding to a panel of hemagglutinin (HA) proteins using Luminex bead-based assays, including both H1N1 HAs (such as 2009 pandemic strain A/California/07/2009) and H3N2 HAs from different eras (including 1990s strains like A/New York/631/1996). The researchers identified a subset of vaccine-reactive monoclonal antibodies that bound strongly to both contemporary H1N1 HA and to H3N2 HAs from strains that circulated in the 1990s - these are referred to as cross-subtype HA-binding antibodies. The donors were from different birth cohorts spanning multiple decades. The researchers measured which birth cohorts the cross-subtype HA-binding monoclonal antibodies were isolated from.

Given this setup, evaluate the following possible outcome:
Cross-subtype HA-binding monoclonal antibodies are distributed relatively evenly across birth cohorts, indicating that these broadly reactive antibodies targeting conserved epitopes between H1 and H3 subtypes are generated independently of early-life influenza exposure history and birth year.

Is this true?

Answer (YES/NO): NO